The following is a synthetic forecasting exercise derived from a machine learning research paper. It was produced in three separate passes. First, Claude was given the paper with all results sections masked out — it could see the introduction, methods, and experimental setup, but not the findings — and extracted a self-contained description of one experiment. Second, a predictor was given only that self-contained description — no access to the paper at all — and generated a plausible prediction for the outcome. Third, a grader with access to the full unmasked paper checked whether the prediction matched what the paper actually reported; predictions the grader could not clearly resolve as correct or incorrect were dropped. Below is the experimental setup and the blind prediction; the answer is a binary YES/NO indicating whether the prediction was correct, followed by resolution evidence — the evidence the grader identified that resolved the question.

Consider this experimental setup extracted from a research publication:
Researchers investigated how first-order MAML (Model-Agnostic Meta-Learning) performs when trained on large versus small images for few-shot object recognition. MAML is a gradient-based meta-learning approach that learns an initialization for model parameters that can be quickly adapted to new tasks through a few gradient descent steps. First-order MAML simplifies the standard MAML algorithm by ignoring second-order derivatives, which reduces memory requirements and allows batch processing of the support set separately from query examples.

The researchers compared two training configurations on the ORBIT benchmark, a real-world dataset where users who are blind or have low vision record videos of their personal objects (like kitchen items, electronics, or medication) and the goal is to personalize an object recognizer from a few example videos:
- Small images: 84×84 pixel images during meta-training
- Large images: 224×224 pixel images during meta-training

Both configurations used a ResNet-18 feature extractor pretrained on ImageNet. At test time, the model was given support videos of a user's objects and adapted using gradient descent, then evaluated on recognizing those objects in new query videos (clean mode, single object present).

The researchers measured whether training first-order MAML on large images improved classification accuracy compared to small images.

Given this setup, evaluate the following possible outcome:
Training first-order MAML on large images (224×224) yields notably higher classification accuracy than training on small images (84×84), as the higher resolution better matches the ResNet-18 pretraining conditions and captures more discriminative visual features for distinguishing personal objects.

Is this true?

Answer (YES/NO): YES